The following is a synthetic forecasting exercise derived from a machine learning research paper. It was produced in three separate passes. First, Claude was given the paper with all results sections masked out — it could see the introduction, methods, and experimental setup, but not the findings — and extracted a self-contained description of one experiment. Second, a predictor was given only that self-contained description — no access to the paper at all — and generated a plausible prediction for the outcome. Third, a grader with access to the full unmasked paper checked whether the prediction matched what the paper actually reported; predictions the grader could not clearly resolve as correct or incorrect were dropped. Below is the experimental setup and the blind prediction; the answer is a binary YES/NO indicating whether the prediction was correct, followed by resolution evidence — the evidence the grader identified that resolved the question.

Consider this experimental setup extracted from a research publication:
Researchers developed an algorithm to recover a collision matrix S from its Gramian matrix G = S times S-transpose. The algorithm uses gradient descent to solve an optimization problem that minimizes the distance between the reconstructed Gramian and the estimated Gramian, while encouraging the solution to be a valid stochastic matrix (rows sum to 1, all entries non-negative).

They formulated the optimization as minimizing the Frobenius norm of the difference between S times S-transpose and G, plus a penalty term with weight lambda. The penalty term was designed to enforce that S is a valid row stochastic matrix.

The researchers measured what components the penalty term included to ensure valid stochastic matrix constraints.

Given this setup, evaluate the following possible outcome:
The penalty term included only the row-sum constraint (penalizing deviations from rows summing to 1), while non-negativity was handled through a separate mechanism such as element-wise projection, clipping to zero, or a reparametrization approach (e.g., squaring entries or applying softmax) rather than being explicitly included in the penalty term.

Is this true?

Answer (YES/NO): NO